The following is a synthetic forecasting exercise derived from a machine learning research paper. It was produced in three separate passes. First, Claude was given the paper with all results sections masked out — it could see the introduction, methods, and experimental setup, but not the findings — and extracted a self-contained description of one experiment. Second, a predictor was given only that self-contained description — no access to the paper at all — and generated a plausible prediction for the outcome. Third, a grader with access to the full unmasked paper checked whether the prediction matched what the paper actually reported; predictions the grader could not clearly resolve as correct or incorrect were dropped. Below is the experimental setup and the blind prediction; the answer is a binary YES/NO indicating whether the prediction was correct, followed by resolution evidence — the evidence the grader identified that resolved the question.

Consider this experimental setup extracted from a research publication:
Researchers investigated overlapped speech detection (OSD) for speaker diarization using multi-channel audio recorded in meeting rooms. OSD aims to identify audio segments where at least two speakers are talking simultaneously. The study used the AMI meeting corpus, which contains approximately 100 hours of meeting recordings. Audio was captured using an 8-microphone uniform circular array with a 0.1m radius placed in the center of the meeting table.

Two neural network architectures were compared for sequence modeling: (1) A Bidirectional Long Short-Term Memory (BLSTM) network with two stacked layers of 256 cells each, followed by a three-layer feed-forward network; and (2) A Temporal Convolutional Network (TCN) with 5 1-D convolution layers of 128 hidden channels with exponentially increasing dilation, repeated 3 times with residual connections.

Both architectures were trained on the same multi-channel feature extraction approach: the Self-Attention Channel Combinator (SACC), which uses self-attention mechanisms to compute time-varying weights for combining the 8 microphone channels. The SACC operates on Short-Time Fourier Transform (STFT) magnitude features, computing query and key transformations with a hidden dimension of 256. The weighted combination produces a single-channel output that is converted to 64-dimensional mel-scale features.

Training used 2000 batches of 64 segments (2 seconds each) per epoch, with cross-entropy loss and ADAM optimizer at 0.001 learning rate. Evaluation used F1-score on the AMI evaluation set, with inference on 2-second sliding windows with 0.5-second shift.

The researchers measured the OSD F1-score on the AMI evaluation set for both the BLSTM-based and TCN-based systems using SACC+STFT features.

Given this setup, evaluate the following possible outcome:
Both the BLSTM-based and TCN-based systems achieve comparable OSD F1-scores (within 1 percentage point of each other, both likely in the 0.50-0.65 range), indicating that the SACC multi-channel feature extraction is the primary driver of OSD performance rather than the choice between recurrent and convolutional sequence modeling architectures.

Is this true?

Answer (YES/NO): NO